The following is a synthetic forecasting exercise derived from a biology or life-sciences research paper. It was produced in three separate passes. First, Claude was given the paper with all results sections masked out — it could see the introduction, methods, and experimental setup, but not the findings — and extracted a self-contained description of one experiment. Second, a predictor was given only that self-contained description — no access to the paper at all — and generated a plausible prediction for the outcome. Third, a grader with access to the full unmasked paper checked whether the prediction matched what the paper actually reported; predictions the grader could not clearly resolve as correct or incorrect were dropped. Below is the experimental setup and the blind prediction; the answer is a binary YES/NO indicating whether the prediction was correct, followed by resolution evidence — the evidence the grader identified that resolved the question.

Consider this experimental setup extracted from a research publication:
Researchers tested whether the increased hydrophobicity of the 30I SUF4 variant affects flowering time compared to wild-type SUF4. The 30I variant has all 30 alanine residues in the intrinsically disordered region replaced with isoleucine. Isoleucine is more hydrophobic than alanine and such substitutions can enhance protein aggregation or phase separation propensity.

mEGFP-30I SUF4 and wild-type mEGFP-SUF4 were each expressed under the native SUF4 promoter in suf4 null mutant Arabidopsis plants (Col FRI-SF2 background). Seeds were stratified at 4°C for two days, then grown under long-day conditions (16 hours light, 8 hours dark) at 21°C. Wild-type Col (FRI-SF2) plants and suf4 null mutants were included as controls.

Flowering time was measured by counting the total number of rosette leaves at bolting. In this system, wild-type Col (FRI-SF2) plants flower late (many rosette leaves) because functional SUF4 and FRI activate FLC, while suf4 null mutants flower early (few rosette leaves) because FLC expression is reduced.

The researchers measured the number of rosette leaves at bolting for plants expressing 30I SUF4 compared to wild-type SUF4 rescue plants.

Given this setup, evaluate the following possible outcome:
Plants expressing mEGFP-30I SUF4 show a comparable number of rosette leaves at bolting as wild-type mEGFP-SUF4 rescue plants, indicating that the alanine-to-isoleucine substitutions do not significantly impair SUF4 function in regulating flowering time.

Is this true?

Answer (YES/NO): NO